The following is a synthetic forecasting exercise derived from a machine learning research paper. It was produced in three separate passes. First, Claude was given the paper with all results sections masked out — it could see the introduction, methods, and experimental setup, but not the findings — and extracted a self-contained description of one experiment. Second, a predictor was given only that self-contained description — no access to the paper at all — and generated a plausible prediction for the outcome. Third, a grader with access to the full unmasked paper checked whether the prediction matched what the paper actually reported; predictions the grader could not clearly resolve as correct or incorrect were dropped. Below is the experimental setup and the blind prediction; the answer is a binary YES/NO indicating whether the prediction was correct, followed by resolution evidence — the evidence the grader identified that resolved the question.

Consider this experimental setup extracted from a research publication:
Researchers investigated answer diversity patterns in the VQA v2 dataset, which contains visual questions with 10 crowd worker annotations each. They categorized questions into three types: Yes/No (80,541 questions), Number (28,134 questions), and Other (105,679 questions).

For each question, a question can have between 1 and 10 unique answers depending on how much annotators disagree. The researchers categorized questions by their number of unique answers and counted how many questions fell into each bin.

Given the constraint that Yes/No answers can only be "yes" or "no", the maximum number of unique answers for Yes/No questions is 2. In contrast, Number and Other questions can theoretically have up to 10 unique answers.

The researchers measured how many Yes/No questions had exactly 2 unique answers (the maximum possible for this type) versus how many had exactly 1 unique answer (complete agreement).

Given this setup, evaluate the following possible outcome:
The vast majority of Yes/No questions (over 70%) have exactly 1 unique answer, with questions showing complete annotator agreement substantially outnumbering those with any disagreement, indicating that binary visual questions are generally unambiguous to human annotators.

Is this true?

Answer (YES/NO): NO